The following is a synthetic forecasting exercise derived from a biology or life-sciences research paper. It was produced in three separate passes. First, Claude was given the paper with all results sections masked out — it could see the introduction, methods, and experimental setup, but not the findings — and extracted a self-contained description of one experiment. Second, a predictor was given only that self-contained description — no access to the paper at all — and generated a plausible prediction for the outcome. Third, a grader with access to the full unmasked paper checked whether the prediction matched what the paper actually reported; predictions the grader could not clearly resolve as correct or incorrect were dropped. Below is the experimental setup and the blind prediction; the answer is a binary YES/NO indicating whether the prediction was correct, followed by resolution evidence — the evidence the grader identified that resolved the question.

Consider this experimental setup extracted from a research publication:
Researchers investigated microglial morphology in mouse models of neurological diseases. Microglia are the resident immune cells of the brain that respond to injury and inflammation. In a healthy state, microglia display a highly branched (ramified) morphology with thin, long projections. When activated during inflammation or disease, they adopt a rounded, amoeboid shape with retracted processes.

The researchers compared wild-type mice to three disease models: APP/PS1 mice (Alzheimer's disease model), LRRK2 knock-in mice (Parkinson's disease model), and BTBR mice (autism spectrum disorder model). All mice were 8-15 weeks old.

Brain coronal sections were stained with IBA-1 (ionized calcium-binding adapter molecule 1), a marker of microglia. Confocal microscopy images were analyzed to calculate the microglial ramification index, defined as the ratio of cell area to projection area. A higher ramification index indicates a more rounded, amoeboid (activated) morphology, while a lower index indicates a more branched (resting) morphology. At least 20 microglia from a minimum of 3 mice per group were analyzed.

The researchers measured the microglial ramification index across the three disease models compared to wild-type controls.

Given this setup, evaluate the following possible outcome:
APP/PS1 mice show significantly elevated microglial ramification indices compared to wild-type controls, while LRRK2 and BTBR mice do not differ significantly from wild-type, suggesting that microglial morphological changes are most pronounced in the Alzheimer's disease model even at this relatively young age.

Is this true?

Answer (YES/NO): NO